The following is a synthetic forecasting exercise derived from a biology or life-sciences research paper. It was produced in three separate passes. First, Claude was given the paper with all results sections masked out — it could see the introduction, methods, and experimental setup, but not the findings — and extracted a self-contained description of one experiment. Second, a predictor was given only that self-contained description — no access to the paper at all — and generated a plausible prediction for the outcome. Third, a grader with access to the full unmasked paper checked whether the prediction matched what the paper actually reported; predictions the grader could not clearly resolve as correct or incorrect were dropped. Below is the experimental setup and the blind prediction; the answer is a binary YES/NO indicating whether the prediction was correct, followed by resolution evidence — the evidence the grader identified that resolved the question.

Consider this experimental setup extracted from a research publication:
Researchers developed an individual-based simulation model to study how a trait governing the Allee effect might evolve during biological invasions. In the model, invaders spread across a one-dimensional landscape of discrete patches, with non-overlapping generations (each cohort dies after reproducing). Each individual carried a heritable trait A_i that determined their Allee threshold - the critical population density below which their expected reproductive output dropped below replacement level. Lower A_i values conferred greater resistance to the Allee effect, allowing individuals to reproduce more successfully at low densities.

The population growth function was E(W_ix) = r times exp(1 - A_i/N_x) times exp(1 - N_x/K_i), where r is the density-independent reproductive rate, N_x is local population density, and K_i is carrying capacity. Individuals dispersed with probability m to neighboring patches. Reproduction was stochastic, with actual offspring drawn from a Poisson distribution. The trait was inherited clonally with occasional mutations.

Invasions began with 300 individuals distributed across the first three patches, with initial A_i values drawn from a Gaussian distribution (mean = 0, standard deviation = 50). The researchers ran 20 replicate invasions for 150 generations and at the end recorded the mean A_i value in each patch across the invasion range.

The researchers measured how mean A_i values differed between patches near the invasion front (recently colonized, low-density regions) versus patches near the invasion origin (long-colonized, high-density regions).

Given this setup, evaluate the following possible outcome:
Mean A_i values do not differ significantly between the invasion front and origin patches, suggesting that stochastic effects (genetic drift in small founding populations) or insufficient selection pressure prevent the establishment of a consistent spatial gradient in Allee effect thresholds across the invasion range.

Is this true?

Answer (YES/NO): NO